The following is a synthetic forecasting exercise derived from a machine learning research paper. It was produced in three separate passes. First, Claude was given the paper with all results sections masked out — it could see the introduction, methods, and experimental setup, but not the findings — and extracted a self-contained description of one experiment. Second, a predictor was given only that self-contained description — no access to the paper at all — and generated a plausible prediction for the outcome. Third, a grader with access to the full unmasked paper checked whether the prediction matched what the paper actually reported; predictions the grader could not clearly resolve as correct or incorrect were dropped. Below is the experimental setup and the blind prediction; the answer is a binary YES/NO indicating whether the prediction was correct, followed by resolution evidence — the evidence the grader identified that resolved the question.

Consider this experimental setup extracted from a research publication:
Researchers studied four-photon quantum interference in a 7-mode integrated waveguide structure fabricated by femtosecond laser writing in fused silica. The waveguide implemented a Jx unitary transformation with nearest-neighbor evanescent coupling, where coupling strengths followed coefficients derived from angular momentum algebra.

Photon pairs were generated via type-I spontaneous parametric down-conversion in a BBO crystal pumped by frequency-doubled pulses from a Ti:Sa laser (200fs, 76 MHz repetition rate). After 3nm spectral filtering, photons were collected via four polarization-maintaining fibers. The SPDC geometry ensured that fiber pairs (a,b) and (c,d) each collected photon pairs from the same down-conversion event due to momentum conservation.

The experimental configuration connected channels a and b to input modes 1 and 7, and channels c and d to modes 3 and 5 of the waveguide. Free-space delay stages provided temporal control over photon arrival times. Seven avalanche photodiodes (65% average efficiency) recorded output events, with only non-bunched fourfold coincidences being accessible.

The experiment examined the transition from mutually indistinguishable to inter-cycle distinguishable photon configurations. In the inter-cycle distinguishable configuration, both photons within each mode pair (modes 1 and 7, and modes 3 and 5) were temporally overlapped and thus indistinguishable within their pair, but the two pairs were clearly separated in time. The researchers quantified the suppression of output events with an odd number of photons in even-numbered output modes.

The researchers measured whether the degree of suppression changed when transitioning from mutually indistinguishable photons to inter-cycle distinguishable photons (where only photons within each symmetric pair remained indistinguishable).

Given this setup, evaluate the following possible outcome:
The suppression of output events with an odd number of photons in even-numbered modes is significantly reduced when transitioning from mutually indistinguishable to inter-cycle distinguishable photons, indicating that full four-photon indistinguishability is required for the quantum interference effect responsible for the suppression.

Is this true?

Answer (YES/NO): NO